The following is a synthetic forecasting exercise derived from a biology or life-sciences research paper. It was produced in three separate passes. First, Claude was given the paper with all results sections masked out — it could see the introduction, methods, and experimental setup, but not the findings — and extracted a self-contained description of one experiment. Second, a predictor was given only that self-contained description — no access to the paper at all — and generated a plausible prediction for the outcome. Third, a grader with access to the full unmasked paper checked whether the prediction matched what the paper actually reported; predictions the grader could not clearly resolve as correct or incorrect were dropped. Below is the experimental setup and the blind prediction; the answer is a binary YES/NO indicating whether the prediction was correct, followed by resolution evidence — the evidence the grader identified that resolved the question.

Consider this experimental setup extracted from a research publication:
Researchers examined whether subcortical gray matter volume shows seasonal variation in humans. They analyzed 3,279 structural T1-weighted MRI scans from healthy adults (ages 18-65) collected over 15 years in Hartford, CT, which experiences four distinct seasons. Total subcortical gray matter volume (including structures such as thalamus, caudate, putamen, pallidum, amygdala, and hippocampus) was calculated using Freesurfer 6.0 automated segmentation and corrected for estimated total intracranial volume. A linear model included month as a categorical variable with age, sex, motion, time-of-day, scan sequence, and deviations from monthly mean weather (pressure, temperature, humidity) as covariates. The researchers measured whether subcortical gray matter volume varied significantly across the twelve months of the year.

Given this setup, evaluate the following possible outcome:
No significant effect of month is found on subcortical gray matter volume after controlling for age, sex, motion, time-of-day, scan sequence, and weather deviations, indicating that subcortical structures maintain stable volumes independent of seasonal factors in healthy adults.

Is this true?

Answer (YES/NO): NO